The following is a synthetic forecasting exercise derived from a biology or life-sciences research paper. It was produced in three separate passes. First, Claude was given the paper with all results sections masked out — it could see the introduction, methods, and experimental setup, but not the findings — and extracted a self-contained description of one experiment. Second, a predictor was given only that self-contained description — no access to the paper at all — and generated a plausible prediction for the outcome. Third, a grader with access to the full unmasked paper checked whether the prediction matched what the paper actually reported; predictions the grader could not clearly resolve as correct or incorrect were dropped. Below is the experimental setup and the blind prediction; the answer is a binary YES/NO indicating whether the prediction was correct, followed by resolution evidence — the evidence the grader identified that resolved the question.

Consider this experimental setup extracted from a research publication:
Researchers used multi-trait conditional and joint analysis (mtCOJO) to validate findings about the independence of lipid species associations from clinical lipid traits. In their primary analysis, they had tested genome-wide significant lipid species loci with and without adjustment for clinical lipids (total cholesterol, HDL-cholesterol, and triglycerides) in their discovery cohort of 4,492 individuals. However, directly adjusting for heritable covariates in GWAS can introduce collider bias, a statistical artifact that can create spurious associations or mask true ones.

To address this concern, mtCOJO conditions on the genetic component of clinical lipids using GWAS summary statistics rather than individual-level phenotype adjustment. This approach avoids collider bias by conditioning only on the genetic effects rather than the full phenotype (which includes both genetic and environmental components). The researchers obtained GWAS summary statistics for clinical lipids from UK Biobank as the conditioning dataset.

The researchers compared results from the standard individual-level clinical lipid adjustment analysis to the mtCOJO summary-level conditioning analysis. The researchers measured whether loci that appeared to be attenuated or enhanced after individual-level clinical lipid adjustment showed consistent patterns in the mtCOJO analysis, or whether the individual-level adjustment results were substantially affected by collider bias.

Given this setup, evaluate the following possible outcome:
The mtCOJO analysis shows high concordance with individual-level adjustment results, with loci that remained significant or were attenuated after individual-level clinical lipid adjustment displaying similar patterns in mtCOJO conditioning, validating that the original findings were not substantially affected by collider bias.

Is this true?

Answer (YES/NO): YES